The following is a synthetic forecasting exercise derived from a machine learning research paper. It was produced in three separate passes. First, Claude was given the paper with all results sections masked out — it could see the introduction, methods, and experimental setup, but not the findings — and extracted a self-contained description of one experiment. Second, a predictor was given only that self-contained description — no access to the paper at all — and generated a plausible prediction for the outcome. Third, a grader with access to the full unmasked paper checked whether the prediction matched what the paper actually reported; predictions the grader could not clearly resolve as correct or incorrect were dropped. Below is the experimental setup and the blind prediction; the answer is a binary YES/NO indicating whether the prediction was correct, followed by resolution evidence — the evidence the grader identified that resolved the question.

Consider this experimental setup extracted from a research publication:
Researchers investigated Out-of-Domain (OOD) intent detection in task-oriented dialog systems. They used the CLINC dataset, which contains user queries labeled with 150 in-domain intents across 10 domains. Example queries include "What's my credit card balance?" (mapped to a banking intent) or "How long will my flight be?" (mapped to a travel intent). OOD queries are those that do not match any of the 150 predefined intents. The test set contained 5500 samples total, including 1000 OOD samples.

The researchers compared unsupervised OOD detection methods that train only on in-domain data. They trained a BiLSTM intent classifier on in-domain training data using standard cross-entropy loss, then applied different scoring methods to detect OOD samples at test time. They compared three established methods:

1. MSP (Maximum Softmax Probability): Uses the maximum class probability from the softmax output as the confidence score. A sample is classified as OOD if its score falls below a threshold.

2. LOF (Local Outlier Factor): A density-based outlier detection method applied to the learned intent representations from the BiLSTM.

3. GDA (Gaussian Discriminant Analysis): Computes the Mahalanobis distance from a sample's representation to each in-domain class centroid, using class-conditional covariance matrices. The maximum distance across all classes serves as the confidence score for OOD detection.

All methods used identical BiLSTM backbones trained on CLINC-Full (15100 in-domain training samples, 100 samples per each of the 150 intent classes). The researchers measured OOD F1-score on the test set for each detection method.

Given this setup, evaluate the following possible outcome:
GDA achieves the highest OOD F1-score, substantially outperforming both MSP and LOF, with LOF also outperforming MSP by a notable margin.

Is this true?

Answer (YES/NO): YES